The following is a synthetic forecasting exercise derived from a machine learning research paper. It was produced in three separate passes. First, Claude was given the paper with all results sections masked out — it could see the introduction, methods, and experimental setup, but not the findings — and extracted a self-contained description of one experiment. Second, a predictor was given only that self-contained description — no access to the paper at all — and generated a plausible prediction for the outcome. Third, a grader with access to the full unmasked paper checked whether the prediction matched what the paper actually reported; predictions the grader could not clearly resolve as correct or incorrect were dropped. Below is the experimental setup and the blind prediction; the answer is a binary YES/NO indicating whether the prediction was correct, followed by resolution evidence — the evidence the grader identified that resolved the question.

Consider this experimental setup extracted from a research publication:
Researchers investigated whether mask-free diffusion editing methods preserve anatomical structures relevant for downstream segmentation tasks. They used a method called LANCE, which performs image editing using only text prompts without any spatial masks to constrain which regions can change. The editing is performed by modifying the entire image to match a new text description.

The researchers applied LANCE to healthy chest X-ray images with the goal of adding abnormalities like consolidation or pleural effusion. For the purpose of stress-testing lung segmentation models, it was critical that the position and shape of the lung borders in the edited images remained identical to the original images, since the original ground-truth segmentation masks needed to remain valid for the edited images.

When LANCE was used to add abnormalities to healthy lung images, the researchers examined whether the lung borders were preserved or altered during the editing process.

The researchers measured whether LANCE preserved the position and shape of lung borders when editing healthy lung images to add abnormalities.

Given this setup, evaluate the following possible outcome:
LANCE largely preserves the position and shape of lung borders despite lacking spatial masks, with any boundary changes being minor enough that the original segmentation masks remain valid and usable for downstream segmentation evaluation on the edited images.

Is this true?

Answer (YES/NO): NO